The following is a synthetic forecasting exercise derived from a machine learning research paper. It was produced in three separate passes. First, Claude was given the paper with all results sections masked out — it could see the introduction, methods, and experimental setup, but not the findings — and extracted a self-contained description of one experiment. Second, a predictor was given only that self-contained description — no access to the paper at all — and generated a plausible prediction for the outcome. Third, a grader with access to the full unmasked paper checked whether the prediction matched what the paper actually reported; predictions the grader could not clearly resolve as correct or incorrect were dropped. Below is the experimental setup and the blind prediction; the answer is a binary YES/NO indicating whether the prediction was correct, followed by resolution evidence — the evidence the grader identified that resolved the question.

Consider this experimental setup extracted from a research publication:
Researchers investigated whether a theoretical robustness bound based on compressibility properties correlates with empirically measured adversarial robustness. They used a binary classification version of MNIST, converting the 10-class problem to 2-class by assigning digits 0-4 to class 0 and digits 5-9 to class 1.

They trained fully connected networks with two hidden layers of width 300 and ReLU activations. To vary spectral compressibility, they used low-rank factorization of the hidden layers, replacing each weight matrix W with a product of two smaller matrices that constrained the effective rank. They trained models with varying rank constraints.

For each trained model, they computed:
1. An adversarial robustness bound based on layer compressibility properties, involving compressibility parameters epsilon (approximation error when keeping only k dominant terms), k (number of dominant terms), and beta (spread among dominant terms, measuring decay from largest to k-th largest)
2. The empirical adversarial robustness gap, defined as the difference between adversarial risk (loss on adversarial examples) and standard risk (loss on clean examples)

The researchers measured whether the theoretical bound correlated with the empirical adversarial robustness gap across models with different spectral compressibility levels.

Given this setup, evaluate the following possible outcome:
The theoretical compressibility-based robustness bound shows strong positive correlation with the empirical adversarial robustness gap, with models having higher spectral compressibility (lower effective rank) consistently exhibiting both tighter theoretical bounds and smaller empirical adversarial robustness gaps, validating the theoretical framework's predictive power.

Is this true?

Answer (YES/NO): NO